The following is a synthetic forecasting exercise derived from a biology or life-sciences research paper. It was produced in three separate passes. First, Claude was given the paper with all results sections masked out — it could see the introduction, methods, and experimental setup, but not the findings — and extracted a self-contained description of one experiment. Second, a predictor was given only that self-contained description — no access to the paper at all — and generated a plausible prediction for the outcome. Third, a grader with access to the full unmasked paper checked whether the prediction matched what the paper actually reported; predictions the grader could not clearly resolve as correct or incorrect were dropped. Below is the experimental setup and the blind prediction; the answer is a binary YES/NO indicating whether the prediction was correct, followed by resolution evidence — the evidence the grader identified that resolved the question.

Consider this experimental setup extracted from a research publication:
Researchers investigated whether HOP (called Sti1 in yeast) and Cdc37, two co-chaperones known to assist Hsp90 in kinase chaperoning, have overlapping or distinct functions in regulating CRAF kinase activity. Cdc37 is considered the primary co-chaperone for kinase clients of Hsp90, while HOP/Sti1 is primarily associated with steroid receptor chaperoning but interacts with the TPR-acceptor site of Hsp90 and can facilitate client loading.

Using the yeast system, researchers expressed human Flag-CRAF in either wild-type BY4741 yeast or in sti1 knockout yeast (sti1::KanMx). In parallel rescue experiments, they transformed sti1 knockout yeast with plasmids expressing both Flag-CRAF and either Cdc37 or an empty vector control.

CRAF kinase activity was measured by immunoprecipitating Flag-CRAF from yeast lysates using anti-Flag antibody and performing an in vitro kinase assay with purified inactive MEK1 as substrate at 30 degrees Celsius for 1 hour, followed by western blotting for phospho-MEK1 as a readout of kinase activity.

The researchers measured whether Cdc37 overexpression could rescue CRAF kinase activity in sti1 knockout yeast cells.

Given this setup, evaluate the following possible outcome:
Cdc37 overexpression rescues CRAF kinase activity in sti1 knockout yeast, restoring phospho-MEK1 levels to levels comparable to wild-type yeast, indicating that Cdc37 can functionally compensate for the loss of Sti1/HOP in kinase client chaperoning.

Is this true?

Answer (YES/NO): NO